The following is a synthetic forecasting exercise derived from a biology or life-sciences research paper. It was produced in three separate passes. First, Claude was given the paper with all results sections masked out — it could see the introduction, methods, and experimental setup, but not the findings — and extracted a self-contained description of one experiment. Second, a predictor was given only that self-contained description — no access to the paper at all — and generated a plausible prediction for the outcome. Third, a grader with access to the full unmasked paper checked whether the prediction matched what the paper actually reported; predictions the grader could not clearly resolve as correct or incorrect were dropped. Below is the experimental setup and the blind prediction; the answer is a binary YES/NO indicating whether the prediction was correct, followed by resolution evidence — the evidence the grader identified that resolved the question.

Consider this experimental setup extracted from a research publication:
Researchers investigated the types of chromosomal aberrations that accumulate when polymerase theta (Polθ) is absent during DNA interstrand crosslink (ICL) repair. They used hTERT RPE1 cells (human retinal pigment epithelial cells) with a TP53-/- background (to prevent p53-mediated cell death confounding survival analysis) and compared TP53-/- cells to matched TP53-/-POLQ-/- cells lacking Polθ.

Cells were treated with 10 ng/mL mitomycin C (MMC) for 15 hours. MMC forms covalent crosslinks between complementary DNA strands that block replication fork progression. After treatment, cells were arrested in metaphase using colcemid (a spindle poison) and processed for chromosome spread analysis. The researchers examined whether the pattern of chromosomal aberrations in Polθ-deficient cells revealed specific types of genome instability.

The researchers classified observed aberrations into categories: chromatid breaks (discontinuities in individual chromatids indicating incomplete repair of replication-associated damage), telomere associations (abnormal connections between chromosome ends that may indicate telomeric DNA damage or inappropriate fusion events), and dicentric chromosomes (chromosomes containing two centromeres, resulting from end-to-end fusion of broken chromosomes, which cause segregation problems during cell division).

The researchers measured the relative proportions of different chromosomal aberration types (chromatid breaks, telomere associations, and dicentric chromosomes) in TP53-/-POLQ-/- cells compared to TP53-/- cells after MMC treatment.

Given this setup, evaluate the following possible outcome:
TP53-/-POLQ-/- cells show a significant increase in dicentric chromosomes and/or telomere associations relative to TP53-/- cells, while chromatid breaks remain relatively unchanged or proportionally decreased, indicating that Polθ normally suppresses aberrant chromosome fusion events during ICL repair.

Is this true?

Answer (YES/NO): NO